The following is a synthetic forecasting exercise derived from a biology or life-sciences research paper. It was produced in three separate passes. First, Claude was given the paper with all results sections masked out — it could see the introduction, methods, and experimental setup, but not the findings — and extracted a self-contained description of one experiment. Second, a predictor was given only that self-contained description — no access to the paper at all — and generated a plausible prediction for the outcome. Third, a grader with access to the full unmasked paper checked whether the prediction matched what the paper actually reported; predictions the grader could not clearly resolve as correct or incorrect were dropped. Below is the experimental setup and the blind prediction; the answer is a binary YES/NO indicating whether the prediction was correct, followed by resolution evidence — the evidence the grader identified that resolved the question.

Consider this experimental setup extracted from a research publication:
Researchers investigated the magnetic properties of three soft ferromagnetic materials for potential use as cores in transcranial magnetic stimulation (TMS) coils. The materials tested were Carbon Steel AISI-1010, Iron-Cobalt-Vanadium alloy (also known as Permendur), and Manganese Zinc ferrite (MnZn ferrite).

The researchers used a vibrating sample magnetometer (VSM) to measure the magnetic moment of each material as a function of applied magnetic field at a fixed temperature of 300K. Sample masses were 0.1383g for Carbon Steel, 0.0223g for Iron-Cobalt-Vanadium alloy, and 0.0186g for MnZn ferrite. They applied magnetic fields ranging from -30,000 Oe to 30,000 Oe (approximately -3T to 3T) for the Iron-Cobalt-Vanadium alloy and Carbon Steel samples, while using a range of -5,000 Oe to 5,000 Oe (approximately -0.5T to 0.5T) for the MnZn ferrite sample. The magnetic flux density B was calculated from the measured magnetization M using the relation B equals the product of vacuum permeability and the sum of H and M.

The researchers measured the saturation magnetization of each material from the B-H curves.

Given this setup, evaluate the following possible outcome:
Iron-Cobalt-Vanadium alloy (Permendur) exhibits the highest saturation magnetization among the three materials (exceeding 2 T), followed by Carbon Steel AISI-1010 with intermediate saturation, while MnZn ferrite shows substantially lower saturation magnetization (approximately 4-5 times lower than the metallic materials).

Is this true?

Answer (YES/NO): YES